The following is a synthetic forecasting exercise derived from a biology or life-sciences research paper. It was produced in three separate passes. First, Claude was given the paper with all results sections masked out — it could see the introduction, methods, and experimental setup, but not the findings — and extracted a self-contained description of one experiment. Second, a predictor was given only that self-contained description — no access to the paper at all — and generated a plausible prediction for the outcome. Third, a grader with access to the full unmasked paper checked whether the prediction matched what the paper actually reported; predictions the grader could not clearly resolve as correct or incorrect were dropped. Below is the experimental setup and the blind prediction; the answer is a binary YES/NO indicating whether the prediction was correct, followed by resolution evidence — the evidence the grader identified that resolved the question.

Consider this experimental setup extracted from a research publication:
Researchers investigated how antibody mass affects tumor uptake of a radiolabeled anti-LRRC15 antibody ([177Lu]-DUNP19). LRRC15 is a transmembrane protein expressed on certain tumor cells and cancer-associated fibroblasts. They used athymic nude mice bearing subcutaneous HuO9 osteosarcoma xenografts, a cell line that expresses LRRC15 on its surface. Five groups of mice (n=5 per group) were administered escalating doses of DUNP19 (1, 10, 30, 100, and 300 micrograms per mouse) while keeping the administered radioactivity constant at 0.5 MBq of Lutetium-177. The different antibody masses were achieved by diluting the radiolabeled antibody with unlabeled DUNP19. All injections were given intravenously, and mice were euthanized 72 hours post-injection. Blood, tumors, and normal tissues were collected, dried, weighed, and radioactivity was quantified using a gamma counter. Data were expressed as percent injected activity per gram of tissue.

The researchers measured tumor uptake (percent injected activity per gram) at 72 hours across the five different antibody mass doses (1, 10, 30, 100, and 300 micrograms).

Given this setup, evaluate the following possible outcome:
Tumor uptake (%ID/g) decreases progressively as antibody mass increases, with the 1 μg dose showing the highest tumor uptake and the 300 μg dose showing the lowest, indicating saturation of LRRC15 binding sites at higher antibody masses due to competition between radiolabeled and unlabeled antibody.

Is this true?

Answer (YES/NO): NO